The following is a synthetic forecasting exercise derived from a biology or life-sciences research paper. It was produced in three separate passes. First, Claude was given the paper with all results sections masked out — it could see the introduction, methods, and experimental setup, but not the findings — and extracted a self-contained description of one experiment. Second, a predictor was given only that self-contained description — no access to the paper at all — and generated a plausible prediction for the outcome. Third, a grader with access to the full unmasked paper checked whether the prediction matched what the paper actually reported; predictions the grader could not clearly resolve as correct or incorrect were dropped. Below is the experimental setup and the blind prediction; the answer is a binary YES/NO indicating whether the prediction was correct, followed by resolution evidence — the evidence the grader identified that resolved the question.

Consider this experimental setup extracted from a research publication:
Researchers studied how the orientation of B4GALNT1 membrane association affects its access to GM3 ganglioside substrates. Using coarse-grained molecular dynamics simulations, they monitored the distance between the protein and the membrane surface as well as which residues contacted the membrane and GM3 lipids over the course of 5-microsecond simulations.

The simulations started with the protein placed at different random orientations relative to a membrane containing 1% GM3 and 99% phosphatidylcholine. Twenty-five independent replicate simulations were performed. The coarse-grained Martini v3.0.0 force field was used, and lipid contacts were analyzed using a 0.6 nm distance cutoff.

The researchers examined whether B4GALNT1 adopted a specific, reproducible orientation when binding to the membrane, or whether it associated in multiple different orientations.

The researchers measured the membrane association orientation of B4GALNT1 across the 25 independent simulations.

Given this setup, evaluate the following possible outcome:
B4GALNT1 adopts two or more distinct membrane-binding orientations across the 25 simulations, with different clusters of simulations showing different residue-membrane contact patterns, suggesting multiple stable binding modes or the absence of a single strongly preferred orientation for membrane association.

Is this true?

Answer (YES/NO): NO